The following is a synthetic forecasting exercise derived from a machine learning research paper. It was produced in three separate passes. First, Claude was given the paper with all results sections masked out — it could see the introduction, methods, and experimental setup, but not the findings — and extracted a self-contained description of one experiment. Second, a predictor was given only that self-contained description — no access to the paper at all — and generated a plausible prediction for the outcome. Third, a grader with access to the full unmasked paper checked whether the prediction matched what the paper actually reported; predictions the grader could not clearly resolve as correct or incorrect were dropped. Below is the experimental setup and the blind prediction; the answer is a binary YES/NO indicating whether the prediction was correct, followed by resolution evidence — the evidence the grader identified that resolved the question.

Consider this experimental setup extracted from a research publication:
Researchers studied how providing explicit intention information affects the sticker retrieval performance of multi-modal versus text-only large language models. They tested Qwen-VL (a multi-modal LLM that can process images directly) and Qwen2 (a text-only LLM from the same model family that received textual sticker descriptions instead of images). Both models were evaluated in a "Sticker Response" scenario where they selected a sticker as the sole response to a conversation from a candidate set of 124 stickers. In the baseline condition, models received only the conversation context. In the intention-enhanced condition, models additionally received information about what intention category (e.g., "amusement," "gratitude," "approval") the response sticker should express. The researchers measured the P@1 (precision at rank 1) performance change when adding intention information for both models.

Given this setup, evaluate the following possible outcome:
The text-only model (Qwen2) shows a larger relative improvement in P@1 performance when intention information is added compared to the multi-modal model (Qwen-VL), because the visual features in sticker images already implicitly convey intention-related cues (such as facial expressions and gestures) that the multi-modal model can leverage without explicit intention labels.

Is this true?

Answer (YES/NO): NO